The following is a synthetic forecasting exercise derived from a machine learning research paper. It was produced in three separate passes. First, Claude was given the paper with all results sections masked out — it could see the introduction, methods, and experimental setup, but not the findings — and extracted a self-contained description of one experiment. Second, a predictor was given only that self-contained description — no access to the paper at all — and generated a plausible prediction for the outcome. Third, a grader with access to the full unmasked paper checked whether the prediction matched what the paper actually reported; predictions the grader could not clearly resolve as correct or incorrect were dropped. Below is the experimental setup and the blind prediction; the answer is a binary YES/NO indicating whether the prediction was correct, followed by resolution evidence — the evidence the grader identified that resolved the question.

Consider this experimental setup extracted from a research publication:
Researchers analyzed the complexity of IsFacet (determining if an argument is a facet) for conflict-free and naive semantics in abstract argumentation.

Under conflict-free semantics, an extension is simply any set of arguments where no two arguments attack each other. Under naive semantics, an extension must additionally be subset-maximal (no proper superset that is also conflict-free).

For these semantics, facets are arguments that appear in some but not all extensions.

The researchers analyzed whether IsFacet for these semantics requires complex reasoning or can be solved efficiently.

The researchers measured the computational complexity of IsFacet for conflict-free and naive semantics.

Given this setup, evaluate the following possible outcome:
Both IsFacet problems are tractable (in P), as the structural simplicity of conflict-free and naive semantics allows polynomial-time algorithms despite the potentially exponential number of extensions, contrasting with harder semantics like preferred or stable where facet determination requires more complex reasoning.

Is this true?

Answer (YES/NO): YES